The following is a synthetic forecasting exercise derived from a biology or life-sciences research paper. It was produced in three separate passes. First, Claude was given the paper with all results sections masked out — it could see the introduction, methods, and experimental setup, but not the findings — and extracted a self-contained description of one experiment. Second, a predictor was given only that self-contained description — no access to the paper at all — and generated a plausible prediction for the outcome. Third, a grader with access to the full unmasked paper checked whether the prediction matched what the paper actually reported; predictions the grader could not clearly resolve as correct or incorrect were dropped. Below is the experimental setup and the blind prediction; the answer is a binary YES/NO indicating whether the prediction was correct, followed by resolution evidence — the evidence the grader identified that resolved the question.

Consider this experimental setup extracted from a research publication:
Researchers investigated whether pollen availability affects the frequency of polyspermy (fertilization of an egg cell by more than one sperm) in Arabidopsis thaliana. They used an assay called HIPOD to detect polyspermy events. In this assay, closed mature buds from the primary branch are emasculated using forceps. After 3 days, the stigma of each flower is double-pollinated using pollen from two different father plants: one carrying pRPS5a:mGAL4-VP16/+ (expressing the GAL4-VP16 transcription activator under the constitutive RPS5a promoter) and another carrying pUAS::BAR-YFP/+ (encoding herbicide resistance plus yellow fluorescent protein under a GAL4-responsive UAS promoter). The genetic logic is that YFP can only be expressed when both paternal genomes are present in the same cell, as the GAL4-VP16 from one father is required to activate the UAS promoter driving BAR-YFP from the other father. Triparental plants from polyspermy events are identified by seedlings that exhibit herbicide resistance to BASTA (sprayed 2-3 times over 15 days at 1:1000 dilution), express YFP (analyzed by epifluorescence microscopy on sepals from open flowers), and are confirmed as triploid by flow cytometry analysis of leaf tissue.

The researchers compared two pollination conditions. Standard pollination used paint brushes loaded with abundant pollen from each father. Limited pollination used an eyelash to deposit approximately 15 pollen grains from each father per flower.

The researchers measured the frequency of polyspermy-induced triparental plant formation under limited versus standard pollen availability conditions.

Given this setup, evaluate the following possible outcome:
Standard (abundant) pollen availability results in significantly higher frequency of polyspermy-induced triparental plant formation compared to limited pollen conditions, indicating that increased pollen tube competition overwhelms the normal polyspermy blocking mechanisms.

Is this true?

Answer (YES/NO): YES